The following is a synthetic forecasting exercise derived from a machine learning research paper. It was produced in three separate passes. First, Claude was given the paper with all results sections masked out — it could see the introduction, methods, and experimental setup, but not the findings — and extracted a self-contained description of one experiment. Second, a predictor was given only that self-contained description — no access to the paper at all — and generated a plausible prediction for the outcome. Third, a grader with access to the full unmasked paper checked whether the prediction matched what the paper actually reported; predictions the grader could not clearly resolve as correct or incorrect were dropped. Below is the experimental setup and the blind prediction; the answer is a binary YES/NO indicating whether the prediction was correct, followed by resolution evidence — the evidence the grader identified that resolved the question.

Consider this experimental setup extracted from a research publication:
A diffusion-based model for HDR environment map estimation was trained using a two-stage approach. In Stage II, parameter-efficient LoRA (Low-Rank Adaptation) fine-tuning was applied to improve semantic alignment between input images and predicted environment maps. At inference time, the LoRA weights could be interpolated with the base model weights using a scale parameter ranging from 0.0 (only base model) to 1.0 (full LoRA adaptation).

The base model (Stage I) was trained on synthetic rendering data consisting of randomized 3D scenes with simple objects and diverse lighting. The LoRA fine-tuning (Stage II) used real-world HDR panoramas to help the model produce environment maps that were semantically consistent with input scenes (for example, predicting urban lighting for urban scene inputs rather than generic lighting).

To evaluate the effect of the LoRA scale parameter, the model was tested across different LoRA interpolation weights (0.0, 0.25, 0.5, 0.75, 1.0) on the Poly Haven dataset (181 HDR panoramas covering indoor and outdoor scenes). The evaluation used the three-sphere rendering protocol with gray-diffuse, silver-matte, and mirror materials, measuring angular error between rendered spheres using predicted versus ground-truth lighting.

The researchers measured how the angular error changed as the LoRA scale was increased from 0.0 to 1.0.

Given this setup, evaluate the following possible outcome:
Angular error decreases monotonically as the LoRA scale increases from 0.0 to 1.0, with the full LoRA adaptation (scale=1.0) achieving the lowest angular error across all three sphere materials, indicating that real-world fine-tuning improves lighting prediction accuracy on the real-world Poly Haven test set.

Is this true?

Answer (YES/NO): YES